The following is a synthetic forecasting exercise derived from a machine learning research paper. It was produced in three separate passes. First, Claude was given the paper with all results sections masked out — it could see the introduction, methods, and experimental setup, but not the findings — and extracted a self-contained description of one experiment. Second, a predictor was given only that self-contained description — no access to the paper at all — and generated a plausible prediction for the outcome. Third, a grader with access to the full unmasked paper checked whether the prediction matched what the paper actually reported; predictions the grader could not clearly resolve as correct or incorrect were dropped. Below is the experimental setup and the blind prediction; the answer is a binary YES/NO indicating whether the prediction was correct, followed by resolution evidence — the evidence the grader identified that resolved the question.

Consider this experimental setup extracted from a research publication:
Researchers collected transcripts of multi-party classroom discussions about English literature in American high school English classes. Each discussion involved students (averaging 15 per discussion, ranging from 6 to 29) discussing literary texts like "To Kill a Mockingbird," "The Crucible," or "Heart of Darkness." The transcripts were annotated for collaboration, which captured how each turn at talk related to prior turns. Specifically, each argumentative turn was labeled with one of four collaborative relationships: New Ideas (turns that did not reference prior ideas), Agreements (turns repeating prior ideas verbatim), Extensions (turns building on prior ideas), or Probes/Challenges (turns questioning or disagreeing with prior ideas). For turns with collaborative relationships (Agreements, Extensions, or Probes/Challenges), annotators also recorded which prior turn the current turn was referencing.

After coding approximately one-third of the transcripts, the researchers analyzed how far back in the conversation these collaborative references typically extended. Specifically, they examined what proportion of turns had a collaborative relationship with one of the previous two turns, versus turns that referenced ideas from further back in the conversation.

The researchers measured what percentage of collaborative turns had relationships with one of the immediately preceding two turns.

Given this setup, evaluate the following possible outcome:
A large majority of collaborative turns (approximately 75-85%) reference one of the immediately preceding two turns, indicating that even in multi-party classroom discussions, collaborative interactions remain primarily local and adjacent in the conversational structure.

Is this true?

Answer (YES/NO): NO